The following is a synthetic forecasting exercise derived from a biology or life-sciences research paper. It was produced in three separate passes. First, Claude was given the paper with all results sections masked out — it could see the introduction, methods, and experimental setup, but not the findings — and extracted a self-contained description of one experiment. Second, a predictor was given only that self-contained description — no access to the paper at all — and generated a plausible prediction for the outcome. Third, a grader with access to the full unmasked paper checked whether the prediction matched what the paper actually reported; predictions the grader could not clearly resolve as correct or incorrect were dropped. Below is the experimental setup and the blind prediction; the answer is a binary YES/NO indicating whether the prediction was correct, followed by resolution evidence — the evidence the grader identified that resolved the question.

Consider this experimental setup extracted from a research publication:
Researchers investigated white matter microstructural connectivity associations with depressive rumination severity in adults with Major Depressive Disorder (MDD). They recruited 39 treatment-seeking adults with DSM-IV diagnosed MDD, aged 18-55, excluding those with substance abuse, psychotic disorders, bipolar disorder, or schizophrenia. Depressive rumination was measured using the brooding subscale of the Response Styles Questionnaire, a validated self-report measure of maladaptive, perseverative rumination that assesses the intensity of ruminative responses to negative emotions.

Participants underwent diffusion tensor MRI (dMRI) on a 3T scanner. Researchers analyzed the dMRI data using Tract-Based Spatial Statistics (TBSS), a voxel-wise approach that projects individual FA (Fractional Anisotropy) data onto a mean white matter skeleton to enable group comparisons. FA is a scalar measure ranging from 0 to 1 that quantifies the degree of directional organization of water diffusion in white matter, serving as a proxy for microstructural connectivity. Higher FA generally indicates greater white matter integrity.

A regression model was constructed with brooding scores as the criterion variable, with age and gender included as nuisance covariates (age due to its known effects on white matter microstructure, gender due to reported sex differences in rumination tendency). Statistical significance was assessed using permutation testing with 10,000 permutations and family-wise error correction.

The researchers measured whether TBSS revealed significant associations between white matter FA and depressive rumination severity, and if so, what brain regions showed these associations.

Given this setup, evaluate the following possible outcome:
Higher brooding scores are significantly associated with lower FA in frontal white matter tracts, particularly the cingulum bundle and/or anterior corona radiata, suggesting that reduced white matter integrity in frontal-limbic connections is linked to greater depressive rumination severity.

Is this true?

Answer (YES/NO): NO